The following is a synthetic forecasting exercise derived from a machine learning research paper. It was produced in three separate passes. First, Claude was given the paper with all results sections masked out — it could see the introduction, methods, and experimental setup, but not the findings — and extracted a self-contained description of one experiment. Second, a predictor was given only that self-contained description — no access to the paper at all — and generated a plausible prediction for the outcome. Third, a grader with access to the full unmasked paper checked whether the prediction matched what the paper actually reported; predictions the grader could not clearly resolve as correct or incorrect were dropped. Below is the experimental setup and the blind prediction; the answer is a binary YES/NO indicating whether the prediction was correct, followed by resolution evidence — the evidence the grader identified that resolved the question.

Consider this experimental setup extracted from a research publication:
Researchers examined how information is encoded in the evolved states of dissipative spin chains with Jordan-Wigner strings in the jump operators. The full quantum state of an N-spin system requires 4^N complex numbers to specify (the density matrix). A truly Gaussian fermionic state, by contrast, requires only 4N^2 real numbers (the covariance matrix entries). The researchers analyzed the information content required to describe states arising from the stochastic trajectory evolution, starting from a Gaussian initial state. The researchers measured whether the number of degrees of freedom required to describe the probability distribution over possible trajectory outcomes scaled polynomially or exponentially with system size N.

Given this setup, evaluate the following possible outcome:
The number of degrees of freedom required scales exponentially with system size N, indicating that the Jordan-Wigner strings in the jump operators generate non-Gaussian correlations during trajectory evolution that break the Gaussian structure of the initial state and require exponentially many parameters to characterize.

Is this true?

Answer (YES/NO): NO